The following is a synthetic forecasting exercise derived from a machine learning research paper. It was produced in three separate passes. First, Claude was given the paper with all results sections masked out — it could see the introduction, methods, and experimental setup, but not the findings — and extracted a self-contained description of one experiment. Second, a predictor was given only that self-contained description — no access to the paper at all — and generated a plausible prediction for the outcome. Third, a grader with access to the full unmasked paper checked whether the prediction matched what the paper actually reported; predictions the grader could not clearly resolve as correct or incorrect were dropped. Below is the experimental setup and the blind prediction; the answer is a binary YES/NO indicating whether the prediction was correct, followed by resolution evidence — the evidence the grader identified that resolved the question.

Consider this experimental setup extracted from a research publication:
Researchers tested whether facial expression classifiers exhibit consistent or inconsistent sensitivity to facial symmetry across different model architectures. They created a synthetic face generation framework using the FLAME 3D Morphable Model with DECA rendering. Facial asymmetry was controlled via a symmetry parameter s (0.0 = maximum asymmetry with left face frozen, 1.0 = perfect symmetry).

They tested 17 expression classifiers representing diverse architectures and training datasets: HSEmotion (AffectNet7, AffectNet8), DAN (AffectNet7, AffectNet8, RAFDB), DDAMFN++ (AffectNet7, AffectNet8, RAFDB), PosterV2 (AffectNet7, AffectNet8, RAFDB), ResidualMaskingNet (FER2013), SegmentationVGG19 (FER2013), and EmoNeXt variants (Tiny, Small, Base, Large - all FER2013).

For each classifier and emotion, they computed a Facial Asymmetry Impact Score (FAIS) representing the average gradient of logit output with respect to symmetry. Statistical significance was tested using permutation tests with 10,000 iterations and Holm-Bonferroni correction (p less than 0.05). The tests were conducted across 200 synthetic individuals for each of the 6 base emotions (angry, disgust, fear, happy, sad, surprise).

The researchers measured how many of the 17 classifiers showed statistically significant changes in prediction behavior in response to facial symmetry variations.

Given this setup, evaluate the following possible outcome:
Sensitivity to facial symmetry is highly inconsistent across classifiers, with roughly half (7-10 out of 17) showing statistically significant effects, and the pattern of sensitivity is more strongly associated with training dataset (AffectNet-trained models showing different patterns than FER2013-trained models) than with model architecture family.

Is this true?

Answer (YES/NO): NO